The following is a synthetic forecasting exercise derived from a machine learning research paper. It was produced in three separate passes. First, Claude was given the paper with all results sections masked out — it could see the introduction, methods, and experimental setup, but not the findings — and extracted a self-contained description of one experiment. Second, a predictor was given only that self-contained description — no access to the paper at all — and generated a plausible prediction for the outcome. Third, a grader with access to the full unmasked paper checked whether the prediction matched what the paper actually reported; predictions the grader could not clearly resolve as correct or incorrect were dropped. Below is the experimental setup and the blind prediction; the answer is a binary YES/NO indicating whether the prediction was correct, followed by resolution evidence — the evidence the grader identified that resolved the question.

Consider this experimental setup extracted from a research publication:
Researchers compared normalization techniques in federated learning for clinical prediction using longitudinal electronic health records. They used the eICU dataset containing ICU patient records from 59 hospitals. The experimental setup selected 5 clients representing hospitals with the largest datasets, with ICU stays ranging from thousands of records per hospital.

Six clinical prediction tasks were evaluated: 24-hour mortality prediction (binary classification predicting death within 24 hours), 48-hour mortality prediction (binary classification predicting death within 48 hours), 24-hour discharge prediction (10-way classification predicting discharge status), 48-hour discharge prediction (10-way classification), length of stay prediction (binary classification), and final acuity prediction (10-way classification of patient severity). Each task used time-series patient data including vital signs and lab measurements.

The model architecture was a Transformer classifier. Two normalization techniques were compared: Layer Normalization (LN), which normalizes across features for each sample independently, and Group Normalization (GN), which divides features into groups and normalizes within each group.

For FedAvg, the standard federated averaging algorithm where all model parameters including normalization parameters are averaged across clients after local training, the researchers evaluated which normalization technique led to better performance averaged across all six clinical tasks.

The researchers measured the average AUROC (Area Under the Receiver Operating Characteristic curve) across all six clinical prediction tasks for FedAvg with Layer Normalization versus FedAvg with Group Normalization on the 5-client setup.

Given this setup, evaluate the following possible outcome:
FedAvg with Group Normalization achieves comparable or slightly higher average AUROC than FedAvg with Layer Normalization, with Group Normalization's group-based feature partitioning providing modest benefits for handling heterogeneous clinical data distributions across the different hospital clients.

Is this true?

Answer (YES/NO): YES